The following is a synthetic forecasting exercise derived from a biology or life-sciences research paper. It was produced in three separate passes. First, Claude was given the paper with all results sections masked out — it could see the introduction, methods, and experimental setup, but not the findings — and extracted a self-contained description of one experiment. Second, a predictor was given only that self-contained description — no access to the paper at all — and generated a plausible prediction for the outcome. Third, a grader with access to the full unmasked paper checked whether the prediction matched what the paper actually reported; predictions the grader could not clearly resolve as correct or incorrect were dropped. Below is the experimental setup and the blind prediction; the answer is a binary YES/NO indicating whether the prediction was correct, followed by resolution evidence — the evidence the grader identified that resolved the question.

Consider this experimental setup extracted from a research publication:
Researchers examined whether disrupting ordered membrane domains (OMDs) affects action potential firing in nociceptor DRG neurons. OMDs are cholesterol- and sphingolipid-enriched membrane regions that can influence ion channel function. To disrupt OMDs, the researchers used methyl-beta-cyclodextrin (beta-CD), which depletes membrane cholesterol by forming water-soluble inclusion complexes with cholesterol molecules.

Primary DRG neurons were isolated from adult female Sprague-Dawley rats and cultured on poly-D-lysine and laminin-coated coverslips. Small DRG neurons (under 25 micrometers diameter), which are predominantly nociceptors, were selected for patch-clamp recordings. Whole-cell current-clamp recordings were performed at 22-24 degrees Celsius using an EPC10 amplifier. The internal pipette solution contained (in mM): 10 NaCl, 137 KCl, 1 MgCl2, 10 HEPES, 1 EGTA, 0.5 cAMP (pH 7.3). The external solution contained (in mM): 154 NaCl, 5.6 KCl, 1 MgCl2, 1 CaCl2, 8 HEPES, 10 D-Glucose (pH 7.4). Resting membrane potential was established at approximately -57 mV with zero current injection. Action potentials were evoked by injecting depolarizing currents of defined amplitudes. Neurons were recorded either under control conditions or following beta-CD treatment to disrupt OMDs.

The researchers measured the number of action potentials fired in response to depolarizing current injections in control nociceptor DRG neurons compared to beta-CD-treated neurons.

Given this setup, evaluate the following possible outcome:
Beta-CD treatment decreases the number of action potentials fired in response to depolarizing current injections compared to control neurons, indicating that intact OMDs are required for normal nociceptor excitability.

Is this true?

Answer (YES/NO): NO